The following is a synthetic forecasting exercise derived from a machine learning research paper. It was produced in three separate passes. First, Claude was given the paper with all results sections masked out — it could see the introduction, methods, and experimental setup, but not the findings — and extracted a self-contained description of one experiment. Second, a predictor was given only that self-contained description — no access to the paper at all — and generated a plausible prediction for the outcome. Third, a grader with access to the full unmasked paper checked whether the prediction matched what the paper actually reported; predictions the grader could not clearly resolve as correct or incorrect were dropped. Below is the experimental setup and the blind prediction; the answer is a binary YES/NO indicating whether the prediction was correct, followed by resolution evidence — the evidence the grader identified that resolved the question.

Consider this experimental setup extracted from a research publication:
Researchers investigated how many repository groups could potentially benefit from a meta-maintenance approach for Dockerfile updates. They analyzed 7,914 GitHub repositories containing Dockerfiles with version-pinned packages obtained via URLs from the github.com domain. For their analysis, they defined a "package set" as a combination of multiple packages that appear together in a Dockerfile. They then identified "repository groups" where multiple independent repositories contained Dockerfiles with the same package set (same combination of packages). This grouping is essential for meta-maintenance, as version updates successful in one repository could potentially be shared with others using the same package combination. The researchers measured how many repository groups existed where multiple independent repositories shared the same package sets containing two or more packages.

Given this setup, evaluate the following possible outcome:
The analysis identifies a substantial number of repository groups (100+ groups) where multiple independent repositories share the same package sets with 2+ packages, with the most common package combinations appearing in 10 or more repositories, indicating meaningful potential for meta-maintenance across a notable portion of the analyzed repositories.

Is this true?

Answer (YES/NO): NO